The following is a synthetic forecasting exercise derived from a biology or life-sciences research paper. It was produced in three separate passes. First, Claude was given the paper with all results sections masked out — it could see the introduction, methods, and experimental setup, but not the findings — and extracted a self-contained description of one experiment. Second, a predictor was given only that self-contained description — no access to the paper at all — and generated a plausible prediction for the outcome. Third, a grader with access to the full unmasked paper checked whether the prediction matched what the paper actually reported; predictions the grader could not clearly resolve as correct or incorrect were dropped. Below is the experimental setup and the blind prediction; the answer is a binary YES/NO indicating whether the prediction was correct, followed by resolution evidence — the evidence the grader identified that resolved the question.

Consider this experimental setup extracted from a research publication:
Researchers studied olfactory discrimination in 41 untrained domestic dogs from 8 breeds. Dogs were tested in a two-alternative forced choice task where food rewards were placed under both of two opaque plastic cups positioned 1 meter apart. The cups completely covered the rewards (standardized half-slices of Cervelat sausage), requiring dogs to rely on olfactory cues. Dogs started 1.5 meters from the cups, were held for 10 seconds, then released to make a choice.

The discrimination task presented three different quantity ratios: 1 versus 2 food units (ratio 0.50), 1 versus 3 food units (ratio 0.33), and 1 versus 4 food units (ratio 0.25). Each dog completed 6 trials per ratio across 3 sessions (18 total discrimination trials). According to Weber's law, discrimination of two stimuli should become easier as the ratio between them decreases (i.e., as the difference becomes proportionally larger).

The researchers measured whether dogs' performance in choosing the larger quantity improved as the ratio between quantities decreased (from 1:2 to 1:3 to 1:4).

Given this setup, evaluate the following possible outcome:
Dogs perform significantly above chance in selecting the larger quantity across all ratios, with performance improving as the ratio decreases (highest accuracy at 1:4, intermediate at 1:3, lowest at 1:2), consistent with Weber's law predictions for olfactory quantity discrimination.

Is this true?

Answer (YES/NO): NO